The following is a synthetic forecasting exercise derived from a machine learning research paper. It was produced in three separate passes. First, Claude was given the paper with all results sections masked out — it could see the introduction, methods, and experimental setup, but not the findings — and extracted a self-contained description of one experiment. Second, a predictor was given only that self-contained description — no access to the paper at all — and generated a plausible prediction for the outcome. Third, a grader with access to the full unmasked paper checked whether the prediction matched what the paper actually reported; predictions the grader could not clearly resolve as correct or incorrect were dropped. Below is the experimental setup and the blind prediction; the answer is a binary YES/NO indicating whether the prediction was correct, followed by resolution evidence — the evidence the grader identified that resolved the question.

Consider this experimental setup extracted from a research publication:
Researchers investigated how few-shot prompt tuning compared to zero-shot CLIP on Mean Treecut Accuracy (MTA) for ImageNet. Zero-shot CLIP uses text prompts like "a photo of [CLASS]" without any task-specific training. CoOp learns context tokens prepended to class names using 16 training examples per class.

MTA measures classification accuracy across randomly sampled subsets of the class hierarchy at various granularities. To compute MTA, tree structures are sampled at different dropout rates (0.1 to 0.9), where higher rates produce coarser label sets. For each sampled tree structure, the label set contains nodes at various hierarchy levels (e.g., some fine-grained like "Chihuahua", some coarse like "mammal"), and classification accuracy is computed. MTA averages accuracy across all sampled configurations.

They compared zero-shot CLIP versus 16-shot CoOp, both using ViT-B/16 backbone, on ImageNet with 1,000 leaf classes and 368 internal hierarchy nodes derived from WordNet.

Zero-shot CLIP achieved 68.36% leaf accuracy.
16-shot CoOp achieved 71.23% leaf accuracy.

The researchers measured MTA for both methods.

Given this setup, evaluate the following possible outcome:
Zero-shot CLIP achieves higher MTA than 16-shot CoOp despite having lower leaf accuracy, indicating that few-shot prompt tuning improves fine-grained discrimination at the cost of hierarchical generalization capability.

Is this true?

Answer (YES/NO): YES